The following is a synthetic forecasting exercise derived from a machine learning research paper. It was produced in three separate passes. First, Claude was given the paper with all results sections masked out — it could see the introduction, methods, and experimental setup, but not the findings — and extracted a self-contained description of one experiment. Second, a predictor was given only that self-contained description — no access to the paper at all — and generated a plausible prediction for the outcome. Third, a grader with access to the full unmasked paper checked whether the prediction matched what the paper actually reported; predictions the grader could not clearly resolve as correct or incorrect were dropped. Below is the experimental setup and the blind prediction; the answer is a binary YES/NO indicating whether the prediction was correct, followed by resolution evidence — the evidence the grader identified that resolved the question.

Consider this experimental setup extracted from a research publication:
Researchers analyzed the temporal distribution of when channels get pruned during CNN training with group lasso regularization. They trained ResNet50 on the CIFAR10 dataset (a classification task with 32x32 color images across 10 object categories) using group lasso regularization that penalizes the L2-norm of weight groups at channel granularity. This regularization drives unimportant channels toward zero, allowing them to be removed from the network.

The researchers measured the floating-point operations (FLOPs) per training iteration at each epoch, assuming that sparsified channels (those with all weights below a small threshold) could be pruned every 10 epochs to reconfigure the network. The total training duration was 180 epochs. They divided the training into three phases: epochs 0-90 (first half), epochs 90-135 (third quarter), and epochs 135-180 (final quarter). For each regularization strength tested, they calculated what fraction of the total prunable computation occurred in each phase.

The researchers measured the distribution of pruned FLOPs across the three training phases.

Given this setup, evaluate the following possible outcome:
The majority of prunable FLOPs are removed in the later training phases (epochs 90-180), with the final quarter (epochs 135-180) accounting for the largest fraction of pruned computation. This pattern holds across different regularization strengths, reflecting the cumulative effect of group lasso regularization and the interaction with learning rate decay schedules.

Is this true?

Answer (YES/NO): NO